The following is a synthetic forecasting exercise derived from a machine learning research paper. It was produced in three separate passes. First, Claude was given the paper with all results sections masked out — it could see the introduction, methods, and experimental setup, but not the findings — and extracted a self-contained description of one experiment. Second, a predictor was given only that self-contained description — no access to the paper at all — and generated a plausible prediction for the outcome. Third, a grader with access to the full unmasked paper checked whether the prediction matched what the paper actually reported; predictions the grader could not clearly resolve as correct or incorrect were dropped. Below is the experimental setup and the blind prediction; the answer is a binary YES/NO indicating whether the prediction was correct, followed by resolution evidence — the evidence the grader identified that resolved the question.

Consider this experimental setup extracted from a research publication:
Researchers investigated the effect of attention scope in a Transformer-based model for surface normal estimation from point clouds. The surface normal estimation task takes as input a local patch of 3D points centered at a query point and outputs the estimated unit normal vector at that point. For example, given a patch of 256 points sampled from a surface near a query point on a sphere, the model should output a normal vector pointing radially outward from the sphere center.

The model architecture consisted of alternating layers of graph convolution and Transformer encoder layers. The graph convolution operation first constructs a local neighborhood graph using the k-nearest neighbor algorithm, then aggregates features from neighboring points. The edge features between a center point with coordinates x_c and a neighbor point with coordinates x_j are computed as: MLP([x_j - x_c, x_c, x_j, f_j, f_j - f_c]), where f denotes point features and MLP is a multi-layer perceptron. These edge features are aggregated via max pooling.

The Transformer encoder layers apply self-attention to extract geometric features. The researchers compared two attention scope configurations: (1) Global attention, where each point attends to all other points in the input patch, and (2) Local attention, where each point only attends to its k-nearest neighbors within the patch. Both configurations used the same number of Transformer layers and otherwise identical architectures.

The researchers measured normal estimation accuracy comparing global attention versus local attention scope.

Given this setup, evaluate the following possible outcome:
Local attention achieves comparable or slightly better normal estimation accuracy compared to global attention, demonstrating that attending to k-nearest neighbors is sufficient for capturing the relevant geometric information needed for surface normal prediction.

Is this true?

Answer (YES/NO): NO